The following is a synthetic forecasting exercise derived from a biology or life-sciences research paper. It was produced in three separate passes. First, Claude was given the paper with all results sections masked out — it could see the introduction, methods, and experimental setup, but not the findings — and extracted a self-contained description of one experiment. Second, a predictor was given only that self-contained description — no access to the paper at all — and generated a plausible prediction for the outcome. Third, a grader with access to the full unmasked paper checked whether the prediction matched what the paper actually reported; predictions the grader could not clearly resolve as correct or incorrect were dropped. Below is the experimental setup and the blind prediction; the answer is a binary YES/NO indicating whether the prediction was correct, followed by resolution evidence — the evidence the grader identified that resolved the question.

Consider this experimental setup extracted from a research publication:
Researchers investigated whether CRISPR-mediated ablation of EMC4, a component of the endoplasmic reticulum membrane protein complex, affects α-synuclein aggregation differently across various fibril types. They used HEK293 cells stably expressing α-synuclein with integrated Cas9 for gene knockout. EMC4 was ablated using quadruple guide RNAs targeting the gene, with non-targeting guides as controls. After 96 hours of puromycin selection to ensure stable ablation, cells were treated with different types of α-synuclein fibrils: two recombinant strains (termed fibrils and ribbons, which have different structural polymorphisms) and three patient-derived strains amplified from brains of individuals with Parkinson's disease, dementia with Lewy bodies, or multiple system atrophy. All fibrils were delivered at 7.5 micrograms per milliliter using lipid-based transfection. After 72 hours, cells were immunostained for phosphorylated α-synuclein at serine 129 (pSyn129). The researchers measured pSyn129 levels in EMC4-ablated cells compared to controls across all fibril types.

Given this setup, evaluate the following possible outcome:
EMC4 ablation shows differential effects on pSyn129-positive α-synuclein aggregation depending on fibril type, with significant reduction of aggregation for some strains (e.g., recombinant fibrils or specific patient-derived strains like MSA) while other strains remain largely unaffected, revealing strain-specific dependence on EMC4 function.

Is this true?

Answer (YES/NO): NO